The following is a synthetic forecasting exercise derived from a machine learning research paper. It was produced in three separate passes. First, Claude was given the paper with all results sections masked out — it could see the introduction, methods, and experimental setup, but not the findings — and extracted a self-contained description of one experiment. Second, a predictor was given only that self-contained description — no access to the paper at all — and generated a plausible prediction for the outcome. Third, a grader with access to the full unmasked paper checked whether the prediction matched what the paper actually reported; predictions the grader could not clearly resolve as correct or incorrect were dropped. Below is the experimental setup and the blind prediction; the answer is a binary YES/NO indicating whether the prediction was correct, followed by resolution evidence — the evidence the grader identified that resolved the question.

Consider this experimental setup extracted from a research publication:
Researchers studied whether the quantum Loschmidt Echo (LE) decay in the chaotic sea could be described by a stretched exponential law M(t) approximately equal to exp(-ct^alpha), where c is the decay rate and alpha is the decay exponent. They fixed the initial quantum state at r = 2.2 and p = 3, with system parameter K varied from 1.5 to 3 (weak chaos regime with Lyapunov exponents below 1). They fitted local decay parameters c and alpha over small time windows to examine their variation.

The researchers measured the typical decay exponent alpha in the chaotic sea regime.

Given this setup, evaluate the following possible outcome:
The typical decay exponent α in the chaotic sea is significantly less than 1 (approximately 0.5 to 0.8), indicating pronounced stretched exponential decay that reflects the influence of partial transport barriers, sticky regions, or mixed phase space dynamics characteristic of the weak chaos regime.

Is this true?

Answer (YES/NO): NO